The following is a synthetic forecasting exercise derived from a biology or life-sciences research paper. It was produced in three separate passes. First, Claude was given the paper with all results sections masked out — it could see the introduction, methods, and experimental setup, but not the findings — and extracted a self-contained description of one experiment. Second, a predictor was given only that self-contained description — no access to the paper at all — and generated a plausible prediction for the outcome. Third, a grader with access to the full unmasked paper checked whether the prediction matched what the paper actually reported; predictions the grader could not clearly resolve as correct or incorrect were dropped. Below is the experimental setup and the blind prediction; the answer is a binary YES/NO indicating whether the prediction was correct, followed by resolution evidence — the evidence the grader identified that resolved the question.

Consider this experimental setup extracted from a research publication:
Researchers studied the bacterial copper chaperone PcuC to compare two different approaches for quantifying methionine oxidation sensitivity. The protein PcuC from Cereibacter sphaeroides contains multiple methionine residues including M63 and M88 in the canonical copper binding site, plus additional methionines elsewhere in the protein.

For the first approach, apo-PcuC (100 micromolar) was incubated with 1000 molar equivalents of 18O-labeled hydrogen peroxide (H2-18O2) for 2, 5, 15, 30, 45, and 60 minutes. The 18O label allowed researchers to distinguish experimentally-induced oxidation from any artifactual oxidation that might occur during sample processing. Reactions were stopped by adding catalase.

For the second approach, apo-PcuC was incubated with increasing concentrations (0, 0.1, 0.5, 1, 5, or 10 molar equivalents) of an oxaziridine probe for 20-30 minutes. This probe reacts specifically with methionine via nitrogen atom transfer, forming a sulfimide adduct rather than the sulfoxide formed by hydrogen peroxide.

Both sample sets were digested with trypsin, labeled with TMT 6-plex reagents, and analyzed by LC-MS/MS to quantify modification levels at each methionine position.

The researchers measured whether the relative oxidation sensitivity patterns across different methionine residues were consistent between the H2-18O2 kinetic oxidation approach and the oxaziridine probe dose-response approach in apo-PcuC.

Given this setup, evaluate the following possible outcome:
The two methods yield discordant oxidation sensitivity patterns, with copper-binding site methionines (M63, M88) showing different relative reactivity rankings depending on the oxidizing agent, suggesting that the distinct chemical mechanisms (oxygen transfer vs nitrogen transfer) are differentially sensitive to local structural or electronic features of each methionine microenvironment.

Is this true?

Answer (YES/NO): NO